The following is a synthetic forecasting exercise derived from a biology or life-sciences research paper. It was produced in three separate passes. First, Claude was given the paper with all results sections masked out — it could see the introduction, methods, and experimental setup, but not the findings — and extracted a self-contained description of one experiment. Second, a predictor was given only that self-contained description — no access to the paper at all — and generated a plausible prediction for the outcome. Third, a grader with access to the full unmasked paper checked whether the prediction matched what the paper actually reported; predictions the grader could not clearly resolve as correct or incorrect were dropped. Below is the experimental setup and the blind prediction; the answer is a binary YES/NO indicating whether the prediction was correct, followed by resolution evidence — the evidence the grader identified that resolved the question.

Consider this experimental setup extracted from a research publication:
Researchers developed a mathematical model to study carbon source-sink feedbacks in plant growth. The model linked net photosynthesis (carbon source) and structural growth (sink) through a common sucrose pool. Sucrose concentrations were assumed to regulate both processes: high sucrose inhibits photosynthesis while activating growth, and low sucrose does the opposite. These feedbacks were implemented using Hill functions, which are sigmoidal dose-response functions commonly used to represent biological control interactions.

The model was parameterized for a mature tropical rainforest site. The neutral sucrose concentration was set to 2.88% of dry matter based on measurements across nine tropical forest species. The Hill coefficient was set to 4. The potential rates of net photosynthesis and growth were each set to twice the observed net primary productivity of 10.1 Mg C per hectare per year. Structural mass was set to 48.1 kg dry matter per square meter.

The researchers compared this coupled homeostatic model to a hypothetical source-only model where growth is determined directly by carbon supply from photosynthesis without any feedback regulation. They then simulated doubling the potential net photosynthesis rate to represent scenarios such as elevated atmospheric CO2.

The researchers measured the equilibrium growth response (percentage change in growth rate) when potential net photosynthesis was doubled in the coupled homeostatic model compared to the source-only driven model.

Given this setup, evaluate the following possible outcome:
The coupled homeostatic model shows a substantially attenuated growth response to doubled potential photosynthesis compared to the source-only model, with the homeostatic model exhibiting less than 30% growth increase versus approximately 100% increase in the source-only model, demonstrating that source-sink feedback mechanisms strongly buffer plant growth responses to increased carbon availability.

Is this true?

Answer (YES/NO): NO